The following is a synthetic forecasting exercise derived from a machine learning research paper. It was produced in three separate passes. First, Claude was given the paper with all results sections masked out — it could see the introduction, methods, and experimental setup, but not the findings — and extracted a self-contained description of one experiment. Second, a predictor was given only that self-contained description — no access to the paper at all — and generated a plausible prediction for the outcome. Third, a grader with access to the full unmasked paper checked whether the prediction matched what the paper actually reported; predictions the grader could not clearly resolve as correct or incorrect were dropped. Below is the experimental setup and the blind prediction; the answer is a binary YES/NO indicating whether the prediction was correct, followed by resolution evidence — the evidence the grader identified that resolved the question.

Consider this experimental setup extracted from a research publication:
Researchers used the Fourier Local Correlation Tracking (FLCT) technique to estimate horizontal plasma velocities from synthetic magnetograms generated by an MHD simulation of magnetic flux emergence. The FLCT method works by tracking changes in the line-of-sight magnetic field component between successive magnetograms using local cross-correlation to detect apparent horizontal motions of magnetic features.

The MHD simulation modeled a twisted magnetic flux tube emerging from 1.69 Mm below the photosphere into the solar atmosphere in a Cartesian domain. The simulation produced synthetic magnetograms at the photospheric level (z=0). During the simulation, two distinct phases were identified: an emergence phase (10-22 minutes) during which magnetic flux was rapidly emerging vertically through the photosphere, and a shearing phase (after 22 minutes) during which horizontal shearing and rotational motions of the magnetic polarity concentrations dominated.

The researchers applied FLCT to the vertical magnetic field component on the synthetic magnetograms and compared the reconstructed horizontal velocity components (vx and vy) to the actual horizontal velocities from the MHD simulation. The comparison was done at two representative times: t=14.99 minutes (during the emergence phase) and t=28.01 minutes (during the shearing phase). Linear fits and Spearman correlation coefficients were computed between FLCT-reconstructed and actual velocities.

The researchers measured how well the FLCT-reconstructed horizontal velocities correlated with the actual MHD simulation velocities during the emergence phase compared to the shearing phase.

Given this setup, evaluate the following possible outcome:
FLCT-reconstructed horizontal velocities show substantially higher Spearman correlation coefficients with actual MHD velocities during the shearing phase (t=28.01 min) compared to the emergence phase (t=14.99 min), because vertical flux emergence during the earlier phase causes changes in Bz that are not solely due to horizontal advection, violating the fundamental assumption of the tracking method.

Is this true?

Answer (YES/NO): NO